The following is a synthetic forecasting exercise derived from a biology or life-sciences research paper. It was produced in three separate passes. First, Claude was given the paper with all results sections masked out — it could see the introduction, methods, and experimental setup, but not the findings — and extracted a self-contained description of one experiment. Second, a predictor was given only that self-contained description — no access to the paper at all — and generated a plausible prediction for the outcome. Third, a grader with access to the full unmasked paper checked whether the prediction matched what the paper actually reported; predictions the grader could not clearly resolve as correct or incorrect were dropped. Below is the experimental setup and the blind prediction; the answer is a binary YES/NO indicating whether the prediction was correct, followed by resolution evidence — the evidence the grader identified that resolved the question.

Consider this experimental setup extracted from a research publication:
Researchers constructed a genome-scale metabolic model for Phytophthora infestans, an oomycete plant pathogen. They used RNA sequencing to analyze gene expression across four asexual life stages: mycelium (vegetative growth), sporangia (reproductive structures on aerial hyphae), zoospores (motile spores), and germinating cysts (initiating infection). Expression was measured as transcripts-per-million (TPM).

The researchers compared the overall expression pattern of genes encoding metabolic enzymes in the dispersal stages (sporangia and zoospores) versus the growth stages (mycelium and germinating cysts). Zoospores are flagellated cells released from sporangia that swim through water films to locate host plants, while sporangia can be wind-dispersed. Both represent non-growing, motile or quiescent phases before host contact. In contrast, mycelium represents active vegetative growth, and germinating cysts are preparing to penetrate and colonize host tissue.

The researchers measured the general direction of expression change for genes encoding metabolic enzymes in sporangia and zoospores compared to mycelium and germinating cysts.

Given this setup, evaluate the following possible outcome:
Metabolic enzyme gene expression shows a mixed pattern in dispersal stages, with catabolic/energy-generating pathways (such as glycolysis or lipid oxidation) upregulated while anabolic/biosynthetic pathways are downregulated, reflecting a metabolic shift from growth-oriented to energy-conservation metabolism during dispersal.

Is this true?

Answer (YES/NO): NO